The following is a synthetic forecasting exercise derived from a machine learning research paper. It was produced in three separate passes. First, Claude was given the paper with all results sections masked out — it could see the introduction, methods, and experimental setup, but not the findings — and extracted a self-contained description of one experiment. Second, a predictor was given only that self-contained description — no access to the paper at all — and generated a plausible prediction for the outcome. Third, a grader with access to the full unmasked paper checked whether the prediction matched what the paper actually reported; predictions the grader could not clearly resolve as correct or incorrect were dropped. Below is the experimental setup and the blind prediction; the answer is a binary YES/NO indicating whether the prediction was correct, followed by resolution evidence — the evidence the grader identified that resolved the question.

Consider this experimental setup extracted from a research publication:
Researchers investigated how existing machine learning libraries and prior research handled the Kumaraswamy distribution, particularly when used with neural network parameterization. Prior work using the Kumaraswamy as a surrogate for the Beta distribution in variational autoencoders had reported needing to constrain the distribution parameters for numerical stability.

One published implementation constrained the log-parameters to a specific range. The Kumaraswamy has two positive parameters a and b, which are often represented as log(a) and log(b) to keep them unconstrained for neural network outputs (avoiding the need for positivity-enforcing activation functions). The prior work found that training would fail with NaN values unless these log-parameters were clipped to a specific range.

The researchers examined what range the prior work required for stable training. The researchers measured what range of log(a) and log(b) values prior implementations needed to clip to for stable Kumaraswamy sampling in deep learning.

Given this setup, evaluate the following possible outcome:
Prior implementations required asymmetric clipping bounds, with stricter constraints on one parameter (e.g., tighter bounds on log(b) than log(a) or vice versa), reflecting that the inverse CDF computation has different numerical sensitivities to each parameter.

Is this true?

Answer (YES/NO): NO